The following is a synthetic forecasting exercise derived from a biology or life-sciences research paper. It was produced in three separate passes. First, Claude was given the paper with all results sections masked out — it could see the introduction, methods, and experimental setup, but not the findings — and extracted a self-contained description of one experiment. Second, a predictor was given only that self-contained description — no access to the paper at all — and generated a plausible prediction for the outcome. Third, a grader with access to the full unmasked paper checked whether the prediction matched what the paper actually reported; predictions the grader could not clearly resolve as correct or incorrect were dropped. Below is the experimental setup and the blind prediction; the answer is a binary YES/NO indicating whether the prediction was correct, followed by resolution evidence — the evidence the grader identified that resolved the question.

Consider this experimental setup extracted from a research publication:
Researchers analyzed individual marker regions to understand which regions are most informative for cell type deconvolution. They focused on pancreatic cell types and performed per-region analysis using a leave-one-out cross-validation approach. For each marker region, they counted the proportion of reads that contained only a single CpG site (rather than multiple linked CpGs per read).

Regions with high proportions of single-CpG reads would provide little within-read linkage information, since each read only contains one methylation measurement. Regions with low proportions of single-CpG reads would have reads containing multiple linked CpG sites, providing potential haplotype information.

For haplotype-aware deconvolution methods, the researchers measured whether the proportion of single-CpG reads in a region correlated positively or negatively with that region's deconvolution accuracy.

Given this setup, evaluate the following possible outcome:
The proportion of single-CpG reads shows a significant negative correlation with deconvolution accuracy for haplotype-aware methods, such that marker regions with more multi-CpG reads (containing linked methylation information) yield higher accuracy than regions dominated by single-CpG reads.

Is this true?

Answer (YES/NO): YES